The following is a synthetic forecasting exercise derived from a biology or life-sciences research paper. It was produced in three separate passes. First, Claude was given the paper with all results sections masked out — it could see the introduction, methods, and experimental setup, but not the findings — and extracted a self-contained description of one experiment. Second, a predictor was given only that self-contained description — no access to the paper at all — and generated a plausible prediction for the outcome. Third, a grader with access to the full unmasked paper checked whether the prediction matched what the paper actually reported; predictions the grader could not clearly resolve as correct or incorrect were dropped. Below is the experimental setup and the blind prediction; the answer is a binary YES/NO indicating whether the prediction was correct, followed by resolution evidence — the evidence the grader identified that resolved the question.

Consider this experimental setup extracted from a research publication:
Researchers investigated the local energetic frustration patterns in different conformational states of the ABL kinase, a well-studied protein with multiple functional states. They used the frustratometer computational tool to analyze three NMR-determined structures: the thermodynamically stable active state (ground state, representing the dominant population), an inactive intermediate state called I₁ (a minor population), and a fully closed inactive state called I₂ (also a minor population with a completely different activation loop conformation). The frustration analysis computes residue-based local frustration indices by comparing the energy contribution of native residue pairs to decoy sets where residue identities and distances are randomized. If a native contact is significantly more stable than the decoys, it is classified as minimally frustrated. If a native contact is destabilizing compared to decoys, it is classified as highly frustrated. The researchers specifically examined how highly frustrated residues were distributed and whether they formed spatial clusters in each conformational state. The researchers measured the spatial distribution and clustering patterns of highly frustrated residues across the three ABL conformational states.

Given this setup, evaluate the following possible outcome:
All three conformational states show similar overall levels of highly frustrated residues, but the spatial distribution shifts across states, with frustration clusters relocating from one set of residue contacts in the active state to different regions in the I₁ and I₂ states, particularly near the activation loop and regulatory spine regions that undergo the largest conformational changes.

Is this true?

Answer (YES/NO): NO